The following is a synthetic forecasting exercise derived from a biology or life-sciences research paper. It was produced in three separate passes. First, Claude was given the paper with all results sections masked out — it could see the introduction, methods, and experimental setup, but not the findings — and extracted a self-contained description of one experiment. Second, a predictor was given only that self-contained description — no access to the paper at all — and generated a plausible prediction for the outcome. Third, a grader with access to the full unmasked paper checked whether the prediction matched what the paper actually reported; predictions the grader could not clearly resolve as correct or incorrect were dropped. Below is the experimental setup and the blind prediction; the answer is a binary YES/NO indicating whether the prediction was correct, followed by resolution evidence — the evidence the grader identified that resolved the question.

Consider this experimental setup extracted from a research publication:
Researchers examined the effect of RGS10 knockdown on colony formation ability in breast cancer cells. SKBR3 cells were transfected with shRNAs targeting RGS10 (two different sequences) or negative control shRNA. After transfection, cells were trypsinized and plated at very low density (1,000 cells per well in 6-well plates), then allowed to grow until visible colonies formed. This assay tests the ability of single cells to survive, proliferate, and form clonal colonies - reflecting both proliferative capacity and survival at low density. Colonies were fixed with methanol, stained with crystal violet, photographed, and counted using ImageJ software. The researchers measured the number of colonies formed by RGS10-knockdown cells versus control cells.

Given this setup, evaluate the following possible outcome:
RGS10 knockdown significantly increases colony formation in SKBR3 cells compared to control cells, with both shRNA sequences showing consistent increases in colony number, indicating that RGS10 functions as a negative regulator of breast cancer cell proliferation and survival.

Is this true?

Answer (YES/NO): YES